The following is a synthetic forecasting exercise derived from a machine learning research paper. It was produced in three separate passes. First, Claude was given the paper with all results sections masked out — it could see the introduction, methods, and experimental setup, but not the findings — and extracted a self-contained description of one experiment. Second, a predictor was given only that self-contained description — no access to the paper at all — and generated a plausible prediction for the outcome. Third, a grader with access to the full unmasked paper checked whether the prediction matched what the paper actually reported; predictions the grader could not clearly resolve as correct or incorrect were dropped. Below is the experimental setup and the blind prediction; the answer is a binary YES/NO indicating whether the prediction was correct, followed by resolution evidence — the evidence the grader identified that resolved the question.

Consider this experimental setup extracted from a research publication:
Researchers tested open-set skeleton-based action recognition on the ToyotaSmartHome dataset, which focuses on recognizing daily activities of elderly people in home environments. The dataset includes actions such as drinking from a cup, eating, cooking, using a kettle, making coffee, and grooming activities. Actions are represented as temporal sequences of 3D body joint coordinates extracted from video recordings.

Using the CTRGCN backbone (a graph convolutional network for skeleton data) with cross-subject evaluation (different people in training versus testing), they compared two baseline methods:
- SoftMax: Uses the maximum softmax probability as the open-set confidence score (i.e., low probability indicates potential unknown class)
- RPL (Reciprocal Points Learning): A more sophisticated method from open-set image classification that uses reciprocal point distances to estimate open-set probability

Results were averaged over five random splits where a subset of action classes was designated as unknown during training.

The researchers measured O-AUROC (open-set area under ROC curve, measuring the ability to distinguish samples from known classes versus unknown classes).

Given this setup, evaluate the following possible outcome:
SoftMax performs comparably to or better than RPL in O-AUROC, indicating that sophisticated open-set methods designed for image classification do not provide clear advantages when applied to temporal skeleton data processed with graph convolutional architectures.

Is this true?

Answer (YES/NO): YES